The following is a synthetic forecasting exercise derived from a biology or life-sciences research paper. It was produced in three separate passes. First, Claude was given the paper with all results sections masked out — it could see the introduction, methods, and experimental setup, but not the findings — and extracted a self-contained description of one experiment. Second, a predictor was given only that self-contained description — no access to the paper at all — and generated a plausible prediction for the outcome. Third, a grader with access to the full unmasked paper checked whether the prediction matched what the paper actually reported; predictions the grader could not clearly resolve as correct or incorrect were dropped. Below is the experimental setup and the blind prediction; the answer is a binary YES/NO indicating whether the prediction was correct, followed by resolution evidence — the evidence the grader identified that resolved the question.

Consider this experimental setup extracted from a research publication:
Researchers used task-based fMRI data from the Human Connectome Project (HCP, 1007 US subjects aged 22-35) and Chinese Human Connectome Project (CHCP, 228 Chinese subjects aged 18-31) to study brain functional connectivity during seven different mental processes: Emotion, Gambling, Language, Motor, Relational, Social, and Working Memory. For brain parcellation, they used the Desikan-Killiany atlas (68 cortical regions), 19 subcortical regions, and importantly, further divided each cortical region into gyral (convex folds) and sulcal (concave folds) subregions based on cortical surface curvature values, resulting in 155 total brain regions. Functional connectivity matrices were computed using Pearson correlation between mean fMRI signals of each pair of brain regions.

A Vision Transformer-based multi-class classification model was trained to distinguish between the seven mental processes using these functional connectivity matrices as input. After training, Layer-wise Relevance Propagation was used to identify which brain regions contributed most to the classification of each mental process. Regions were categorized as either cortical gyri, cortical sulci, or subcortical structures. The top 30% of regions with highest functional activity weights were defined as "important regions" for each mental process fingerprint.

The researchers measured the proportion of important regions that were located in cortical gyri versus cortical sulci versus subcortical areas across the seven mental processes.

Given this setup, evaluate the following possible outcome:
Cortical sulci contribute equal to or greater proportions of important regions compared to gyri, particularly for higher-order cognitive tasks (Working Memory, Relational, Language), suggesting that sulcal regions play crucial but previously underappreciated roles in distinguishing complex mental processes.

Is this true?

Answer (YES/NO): YES